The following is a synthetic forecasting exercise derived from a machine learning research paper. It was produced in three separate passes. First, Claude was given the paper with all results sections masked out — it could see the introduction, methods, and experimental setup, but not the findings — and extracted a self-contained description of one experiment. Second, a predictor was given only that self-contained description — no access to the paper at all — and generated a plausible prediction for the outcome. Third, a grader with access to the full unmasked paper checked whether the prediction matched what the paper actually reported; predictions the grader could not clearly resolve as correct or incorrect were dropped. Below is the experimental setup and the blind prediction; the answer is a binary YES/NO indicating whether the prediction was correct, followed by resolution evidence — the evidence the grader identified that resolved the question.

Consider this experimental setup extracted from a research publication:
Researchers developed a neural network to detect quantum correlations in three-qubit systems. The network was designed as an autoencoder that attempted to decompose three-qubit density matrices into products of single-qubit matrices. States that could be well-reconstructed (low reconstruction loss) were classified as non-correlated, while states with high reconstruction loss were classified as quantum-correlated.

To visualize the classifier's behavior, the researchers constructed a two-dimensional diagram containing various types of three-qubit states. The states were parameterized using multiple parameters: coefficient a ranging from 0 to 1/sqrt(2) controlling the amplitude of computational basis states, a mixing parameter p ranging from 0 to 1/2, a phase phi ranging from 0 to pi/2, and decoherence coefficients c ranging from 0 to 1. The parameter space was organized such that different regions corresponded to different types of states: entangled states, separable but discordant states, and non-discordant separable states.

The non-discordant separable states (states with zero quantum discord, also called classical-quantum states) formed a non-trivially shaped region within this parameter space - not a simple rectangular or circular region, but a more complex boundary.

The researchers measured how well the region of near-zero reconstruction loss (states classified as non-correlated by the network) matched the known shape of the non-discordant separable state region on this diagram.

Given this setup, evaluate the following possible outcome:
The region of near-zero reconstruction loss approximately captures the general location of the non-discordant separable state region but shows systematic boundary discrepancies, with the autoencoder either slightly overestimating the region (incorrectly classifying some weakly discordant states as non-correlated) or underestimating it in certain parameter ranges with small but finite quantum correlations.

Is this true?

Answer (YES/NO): NO